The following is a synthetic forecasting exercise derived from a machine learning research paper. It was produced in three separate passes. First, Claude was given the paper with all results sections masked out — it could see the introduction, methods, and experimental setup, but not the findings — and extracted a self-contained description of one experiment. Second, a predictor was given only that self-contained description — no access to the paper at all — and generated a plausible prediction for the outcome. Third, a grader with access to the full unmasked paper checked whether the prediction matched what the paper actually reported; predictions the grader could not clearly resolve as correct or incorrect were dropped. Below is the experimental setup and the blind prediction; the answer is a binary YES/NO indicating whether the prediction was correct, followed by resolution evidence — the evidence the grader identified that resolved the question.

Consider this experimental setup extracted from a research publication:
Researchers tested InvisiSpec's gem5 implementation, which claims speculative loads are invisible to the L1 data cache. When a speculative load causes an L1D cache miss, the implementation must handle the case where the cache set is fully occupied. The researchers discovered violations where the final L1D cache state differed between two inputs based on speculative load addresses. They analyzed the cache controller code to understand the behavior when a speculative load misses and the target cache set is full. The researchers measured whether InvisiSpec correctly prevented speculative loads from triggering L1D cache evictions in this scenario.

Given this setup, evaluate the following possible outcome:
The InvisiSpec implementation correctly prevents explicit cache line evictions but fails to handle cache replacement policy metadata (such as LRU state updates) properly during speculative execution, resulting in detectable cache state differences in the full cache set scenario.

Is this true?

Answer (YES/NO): NO